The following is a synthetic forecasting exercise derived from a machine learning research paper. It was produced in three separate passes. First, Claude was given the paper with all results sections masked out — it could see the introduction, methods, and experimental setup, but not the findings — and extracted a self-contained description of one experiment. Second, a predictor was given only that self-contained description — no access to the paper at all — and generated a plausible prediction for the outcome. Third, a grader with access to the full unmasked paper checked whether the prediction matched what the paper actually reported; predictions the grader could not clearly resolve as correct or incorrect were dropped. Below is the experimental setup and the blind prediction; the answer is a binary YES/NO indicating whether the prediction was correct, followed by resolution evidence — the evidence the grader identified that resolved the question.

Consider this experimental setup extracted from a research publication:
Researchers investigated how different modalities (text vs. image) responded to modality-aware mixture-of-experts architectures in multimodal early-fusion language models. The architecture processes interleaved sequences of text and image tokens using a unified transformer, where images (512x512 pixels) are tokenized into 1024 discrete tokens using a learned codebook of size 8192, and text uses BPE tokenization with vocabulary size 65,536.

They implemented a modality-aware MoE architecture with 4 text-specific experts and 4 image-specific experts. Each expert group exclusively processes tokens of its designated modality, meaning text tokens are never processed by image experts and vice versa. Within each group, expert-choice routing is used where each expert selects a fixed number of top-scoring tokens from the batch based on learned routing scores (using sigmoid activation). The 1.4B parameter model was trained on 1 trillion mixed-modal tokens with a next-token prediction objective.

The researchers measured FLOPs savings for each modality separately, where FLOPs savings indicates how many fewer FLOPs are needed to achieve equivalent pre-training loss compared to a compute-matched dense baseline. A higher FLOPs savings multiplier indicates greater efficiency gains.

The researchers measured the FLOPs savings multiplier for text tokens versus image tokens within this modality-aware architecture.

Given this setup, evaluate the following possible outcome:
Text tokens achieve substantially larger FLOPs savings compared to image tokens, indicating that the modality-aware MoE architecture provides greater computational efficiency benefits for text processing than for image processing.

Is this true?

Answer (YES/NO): NO